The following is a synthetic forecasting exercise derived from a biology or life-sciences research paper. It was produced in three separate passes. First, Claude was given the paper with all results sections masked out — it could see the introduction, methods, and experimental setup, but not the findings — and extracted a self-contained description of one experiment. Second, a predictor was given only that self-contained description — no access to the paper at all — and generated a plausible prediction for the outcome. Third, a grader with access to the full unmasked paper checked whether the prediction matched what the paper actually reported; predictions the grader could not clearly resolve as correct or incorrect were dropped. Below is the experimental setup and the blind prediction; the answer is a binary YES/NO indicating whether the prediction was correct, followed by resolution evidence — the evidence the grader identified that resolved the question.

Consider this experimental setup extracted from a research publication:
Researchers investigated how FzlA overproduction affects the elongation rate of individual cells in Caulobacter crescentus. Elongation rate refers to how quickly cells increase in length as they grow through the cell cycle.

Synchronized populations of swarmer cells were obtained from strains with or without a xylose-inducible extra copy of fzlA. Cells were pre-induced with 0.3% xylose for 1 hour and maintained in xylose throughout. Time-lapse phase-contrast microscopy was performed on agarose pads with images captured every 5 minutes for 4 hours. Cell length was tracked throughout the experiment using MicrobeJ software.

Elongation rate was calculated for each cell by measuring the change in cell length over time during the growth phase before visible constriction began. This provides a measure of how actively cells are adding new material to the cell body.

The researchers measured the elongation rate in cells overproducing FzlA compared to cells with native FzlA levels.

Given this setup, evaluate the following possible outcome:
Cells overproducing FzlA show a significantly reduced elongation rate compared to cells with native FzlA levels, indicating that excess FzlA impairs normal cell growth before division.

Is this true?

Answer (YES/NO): NO